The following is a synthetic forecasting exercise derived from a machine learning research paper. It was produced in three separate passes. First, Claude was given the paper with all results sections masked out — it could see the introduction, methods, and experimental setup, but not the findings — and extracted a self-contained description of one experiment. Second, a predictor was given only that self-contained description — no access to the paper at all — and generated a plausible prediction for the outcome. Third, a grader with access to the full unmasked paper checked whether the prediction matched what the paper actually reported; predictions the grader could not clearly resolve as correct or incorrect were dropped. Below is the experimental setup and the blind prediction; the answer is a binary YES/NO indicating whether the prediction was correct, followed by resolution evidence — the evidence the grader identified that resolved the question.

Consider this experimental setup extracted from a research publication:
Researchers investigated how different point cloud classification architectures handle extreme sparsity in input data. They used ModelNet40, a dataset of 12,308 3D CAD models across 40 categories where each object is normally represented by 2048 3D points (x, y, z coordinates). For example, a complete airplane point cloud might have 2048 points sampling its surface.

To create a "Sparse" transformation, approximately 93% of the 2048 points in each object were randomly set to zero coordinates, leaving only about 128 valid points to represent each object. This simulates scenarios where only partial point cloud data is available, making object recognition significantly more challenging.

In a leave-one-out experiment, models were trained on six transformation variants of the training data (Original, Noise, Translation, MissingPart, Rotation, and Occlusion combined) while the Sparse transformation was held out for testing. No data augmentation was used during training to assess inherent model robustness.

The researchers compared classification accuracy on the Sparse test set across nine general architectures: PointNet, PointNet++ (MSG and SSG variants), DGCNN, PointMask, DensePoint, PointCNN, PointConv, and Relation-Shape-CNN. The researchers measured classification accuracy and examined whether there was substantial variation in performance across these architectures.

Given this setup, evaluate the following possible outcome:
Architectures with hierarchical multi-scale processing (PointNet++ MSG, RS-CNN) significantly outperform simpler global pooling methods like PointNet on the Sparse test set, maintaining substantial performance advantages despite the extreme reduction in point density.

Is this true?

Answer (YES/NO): NO